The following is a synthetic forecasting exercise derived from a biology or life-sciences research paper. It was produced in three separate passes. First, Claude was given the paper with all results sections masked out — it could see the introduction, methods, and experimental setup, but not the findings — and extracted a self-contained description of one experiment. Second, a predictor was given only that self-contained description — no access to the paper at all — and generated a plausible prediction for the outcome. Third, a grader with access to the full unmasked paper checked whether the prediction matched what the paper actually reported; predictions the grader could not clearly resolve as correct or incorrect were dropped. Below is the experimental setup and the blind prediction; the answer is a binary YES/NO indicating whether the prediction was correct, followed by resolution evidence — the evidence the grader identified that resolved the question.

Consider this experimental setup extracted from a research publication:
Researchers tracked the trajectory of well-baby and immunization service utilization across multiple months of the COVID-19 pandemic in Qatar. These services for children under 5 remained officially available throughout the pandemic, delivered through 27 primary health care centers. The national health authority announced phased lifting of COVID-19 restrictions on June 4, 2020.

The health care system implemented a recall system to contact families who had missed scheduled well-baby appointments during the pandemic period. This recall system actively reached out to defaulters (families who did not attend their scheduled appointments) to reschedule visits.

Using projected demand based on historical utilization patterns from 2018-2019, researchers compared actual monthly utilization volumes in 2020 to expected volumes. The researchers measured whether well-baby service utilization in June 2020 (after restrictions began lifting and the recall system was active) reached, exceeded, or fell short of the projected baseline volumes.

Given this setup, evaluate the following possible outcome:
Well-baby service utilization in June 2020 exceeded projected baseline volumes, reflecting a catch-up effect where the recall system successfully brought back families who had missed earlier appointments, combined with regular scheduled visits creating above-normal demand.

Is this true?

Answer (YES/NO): YES